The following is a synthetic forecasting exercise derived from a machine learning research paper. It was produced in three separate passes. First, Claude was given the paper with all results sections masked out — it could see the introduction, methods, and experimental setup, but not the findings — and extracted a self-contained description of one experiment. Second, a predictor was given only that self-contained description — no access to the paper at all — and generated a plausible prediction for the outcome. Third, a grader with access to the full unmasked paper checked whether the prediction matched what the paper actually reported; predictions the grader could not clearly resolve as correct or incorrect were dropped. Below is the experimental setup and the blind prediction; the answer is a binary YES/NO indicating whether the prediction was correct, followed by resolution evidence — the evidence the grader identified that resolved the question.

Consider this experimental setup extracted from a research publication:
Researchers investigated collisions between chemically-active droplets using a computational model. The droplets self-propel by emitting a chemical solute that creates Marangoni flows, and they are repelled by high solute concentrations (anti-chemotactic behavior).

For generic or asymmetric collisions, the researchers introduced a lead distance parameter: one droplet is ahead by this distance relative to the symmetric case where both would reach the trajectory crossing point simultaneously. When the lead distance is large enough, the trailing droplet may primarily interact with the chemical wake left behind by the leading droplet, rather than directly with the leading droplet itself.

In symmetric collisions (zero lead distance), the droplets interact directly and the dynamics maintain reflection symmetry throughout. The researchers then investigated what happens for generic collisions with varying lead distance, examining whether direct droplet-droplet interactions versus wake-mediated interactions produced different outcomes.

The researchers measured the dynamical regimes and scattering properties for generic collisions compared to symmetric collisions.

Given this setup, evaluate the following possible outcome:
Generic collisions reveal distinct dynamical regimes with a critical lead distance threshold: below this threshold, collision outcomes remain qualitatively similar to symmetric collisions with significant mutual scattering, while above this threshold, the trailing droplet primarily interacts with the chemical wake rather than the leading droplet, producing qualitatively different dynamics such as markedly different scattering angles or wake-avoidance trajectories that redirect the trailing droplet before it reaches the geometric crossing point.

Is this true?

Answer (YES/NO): YES